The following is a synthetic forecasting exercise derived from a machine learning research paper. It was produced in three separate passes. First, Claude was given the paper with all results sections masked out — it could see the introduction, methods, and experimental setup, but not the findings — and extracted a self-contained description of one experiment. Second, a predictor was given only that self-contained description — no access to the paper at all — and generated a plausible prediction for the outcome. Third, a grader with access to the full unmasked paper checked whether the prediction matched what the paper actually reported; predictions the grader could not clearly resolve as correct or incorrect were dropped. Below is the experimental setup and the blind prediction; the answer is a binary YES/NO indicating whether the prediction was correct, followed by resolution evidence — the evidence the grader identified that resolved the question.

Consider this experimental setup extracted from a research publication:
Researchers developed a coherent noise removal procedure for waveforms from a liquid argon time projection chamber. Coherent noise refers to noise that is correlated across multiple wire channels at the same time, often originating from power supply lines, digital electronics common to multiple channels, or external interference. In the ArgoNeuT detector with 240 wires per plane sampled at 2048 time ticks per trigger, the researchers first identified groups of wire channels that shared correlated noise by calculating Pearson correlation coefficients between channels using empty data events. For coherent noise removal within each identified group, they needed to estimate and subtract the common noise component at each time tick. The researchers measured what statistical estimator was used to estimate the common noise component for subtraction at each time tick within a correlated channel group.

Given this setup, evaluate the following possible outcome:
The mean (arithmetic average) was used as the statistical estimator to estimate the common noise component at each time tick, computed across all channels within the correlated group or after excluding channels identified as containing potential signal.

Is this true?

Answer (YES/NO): NO